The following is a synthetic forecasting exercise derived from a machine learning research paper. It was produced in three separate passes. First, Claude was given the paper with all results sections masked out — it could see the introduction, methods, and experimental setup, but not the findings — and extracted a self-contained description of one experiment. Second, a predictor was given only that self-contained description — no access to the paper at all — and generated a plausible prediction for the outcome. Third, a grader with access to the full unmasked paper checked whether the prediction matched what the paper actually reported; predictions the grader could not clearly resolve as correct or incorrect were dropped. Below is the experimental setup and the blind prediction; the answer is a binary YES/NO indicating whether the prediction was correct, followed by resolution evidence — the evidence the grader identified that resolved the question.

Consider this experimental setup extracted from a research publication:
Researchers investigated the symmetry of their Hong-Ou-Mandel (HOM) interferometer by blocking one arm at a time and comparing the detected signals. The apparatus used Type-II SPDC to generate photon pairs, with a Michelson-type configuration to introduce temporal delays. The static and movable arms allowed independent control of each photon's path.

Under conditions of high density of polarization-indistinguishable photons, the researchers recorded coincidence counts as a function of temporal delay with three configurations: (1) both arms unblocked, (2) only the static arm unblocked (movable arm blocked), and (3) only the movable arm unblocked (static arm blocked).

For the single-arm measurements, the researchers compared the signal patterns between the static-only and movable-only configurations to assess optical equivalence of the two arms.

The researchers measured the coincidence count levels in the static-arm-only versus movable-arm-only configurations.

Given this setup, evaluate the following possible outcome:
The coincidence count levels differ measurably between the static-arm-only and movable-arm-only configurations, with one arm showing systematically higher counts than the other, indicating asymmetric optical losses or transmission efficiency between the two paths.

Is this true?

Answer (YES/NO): NO